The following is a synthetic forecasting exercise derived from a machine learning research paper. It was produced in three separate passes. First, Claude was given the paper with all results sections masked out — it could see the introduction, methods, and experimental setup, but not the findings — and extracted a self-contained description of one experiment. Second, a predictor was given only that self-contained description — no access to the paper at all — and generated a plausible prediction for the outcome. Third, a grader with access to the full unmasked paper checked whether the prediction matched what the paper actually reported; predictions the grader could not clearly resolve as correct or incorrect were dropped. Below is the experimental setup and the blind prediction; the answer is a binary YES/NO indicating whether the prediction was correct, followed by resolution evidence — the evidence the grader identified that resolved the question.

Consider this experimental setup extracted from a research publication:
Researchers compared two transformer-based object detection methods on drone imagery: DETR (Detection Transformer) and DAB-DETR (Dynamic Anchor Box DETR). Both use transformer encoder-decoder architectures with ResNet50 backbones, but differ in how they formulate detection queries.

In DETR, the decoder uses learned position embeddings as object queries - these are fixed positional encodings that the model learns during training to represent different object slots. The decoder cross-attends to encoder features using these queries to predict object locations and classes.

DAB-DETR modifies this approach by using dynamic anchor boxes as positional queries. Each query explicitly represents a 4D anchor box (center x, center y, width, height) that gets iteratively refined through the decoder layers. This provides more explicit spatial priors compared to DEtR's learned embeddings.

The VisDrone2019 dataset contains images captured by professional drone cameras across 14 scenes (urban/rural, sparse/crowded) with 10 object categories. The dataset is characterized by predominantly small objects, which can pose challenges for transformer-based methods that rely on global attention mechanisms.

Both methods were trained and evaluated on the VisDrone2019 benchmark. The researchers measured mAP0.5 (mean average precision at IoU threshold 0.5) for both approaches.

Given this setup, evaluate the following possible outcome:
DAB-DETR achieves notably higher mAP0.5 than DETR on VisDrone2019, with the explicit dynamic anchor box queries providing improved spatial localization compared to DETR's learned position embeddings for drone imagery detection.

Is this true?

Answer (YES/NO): YES